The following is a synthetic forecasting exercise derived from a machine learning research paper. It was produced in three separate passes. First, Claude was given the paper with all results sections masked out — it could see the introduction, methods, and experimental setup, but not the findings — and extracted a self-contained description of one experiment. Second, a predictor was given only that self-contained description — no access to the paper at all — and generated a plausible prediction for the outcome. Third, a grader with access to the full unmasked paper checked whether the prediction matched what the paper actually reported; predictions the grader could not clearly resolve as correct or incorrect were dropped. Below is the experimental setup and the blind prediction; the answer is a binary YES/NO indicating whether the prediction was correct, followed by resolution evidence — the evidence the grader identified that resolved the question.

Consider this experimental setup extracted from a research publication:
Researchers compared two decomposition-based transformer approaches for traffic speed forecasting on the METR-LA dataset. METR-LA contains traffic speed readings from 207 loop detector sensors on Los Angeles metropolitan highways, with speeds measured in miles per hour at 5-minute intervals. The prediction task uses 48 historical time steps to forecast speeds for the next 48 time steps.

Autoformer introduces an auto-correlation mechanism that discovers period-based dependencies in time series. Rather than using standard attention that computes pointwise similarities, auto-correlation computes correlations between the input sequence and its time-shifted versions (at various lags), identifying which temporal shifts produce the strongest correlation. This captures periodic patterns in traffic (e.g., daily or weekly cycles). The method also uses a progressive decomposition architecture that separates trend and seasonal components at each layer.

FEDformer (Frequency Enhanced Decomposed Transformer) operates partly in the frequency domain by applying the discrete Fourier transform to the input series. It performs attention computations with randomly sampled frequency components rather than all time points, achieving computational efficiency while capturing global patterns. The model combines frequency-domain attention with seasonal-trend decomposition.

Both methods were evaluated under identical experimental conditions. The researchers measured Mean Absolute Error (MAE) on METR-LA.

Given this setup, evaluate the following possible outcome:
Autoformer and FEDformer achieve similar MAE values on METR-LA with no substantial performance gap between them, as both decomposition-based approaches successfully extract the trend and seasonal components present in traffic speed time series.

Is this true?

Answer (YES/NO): YES